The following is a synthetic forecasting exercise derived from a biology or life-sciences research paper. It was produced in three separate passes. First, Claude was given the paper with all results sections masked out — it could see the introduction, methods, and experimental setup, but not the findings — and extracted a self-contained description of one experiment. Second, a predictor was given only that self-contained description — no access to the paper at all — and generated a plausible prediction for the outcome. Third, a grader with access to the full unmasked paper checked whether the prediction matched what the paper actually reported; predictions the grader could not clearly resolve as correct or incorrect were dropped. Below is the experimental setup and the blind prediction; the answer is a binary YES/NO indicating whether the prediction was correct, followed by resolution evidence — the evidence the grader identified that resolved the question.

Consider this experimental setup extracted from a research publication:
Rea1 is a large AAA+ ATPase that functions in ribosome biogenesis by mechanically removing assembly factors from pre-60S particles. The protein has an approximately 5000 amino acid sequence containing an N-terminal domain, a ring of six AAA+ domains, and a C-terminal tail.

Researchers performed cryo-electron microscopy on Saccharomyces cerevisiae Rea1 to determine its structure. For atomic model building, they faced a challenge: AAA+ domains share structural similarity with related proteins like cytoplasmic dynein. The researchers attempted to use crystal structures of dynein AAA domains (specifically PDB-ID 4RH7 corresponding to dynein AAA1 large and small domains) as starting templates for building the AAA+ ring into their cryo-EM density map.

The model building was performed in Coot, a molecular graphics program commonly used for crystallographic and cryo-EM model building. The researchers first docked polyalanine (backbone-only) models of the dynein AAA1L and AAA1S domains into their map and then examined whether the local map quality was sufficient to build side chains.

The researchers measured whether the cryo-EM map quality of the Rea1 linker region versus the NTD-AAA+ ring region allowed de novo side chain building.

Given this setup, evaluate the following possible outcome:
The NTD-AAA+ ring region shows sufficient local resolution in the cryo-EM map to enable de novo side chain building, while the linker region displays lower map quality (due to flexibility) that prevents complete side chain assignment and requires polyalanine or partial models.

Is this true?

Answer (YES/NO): NO